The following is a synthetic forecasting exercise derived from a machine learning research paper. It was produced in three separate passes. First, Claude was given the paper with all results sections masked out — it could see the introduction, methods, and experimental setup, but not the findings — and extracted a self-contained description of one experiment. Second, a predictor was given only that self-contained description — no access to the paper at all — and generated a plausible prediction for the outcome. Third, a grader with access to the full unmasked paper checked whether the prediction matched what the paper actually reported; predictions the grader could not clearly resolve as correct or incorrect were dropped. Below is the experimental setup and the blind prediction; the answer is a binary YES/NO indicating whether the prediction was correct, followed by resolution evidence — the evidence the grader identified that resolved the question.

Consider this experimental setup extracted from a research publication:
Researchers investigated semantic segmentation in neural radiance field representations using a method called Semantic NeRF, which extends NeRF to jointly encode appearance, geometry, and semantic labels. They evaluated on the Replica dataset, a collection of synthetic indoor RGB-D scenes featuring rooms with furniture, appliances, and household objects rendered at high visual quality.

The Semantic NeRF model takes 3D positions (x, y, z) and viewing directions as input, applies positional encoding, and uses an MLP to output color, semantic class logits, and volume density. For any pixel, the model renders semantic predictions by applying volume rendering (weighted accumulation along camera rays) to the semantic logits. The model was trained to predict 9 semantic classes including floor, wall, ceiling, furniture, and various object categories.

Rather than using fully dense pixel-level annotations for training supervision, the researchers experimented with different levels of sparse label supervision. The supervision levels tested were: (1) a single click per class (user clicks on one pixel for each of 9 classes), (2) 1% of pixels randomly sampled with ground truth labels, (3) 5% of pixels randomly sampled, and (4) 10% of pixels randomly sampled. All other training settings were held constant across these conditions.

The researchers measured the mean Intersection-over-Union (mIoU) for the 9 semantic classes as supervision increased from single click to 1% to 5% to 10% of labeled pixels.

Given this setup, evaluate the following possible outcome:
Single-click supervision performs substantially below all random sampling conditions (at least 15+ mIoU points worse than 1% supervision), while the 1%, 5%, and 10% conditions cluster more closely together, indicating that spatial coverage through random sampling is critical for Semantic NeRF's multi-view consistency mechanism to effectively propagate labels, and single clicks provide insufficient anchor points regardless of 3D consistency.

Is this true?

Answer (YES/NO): YES